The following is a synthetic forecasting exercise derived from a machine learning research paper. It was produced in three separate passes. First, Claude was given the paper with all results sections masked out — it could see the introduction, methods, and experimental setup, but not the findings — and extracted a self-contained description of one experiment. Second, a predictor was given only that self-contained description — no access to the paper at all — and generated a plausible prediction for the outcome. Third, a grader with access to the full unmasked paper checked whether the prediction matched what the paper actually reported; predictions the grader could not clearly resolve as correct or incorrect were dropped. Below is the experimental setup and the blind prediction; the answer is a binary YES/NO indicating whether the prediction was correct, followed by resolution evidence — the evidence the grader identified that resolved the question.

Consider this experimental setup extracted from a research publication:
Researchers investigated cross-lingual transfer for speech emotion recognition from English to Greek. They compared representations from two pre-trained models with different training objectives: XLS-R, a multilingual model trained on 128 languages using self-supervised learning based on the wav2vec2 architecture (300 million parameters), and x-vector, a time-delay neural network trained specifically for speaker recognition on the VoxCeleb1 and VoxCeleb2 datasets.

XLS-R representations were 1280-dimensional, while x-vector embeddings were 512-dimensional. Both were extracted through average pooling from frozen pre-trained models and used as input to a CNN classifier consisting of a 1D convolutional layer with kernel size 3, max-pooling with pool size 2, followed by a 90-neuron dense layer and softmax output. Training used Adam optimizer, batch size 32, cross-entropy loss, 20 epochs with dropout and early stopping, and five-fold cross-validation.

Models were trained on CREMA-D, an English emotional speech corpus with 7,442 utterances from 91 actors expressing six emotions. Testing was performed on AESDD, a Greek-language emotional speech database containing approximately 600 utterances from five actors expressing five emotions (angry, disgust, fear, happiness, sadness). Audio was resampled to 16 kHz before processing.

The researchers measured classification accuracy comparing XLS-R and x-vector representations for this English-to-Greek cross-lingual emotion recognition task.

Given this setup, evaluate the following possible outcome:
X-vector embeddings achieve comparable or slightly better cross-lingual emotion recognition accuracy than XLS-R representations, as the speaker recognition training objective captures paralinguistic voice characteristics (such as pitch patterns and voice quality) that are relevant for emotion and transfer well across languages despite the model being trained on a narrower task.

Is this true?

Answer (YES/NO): NO